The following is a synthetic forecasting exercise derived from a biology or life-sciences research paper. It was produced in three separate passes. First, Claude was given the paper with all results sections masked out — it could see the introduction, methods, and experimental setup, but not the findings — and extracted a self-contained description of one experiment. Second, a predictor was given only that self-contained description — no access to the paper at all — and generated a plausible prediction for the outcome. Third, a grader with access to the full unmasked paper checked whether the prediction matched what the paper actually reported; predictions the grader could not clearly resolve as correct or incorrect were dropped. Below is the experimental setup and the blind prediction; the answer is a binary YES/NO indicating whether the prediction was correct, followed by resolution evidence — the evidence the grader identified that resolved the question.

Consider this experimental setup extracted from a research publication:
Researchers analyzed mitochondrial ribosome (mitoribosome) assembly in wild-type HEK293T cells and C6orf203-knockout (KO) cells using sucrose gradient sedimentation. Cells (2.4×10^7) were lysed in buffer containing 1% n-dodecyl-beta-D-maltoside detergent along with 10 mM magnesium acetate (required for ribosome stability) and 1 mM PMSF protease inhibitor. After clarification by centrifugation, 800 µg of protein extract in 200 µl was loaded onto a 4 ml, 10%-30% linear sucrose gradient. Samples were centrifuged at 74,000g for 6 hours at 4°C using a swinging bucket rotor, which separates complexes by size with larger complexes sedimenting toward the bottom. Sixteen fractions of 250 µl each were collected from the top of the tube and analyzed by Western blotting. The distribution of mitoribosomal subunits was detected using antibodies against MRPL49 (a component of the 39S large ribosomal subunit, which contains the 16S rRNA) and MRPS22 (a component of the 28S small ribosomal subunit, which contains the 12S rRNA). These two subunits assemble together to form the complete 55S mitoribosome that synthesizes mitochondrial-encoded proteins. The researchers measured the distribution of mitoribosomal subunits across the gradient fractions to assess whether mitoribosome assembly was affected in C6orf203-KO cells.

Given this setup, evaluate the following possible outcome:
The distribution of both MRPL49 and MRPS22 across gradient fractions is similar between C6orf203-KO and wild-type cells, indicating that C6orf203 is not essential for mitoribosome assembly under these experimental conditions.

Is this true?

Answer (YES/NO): YES